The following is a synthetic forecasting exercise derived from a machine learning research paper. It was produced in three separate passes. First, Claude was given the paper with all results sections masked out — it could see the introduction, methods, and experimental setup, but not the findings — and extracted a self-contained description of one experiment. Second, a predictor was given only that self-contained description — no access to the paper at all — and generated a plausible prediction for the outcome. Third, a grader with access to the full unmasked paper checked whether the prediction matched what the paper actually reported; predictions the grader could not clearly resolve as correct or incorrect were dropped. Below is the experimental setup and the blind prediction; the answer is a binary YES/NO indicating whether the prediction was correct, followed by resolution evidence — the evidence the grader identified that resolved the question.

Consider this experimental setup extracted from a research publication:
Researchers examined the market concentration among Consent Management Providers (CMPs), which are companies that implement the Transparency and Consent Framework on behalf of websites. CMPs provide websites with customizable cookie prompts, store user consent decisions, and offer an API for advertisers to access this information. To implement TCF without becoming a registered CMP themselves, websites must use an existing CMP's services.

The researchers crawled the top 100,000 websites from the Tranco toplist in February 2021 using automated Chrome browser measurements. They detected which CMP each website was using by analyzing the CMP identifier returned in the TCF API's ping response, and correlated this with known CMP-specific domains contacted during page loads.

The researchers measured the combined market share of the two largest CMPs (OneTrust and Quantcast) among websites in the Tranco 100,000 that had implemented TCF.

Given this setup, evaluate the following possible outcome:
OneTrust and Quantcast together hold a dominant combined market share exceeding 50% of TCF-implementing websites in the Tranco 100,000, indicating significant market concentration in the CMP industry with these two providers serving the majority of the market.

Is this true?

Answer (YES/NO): NO